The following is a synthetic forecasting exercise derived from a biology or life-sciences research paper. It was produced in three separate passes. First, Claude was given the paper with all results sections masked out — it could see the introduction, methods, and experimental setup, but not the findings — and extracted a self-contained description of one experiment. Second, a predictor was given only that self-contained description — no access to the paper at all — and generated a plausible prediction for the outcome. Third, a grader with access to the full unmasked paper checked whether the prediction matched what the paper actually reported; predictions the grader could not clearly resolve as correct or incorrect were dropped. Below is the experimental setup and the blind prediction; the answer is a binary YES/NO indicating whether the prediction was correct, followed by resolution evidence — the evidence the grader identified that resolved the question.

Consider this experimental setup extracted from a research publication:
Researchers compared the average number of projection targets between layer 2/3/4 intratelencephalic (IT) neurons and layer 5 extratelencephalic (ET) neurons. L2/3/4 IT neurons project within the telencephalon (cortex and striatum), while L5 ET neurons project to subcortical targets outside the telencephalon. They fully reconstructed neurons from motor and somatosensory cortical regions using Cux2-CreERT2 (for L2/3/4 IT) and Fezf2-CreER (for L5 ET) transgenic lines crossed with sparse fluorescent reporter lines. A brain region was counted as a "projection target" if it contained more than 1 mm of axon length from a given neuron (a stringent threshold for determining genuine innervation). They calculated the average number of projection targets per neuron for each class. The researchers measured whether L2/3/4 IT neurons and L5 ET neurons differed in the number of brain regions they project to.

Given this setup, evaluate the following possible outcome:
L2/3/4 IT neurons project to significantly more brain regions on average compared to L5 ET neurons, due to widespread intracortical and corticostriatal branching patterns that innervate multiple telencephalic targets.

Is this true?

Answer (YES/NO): NO